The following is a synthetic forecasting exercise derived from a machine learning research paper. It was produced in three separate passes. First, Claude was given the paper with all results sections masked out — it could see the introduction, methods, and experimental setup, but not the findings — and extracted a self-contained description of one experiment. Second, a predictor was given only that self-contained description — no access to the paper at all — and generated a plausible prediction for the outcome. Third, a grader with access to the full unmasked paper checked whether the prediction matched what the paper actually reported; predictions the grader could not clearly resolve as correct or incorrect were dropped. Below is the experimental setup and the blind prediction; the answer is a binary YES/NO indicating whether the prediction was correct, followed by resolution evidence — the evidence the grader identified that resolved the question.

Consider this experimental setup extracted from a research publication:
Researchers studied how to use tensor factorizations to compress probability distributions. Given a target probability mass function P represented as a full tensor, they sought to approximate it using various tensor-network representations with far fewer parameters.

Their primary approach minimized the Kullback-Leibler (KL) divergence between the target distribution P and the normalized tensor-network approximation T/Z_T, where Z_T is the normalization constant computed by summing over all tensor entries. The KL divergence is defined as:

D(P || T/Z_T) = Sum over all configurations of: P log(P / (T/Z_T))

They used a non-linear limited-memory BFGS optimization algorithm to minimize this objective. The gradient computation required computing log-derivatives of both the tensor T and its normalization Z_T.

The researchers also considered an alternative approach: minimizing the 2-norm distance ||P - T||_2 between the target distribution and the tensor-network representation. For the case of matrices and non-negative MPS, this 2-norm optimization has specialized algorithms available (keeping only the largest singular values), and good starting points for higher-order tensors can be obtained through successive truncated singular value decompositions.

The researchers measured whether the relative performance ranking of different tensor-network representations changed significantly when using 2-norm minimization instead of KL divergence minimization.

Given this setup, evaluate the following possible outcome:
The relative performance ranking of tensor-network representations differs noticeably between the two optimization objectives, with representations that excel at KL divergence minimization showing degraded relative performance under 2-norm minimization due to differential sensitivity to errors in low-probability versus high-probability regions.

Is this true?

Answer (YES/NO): NO